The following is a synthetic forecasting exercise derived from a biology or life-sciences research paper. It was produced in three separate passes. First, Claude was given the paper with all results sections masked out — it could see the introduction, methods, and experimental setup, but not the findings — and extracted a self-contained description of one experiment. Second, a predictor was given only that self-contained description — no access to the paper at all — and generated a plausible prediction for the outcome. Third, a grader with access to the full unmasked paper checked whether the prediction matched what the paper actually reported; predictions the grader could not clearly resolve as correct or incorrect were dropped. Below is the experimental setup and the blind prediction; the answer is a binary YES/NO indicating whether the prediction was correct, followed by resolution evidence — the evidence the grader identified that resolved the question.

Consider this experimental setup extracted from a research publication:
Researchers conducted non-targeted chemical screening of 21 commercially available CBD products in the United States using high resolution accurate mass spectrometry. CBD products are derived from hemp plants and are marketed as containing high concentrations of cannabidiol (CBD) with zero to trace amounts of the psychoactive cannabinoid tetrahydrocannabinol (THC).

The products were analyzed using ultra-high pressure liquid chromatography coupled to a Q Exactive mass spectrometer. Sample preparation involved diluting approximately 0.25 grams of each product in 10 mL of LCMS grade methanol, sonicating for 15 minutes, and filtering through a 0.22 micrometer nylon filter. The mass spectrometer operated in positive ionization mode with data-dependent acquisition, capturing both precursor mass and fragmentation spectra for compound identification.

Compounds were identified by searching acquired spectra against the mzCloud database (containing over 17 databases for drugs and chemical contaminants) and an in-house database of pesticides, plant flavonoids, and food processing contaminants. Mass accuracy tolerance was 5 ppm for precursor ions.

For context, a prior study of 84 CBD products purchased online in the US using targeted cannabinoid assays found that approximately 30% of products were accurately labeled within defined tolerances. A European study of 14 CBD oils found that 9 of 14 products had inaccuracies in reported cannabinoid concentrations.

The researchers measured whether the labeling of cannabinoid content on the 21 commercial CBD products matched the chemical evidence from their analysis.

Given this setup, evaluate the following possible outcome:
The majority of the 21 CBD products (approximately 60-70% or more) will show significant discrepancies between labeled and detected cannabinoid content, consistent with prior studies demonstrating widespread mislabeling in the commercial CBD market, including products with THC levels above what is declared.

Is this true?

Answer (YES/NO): NO